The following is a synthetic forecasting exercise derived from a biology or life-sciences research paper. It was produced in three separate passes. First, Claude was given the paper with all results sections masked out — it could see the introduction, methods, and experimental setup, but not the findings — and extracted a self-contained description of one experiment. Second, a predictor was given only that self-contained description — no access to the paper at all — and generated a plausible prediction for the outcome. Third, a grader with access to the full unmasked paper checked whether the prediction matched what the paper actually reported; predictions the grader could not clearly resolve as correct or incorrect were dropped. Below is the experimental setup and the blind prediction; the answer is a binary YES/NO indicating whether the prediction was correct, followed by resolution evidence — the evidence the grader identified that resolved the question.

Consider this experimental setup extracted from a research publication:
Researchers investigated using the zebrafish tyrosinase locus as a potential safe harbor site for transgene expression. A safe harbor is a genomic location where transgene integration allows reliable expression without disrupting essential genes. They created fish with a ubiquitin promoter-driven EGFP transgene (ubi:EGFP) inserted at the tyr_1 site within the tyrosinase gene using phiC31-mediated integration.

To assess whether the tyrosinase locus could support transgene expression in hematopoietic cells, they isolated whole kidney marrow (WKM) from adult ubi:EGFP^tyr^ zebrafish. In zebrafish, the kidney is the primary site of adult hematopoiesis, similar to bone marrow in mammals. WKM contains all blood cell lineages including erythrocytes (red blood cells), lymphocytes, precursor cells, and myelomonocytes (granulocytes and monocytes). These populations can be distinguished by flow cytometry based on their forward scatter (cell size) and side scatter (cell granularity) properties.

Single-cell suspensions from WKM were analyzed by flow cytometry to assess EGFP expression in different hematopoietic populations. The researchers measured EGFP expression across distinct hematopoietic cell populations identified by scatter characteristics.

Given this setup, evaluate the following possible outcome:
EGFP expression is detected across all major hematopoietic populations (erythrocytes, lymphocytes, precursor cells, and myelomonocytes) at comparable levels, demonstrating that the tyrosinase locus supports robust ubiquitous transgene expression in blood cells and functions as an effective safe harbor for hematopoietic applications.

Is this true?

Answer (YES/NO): NO